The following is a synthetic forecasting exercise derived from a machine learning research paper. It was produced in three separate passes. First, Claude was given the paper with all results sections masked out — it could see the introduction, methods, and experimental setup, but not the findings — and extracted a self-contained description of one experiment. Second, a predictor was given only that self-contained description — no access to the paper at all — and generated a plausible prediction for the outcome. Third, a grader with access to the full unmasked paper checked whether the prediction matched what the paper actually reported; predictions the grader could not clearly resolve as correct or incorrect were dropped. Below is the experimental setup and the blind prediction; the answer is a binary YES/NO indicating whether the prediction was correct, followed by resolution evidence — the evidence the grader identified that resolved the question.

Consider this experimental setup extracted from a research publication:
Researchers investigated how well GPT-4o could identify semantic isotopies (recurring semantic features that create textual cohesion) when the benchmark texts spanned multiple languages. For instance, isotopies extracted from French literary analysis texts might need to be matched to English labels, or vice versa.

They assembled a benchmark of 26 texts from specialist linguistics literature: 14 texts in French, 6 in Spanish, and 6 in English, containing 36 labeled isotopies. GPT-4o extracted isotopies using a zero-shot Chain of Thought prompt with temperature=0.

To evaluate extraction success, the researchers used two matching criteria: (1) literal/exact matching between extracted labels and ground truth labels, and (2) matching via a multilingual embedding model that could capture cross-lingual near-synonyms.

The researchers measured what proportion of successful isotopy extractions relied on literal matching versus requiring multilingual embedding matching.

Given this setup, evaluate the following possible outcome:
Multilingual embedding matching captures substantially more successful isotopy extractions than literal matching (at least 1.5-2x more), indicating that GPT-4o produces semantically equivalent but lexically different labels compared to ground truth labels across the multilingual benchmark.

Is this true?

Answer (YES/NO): NO